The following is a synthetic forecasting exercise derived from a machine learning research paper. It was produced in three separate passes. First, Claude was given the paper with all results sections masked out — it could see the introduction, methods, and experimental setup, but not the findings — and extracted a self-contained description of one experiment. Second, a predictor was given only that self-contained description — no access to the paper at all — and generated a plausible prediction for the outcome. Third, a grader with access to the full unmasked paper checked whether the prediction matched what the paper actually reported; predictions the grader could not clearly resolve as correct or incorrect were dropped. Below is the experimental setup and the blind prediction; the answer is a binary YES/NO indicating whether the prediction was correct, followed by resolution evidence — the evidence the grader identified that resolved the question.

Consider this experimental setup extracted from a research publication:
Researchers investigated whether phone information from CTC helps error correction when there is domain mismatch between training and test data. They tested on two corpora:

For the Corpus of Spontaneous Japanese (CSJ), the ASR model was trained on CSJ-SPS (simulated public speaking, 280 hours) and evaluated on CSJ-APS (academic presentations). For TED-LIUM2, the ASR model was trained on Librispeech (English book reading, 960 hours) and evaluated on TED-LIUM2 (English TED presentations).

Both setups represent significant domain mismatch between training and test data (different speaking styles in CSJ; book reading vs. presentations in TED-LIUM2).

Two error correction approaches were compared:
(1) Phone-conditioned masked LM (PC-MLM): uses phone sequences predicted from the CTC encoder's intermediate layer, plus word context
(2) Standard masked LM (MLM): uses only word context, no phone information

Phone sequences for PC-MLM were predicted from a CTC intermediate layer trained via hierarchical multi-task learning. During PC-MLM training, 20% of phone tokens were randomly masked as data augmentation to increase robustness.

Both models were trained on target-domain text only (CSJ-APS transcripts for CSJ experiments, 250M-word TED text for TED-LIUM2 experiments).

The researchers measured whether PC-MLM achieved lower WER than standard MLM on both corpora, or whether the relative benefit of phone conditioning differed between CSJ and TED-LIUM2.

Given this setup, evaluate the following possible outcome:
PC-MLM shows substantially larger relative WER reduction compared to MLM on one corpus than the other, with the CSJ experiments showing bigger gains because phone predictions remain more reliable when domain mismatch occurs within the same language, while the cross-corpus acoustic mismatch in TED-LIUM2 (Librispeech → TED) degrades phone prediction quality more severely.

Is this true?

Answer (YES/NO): NO